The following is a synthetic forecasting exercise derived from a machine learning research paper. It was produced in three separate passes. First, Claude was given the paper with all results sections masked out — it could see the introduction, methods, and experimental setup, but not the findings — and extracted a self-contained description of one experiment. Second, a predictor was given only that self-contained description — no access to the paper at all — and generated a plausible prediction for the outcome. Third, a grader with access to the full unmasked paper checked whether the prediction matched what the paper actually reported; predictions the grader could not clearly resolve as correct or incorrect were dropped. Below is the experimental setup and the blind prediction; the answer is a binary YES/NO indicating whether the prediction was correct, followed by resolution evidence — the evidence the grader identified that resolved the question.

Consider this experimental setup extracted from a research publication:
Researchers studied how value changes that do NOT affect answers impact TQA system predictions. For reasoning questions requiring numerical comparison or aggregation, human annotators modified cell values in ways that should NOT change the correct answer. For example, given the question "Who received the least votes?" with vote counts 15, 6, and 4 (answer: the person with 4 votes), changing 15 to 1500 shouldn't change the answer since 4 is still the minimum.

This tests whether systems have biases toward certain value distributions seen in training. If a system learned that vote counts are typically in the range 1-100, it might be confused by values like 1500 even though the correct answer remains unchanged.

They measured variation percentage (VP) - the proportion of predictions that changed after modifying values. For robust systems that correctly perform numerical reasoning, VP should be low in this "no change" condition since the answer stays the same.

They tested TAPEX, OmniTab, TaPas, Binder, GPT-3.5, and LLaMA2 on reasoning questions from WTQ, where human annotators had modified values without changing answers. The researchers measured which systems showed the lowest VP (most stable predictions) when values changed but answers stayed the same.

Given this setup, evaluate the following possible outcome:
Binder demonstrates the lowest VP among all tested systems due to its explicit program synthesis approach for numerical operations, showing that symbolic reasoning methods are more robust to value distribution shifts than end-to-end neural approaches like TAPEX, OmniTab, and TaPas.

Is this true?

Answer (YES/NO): NO